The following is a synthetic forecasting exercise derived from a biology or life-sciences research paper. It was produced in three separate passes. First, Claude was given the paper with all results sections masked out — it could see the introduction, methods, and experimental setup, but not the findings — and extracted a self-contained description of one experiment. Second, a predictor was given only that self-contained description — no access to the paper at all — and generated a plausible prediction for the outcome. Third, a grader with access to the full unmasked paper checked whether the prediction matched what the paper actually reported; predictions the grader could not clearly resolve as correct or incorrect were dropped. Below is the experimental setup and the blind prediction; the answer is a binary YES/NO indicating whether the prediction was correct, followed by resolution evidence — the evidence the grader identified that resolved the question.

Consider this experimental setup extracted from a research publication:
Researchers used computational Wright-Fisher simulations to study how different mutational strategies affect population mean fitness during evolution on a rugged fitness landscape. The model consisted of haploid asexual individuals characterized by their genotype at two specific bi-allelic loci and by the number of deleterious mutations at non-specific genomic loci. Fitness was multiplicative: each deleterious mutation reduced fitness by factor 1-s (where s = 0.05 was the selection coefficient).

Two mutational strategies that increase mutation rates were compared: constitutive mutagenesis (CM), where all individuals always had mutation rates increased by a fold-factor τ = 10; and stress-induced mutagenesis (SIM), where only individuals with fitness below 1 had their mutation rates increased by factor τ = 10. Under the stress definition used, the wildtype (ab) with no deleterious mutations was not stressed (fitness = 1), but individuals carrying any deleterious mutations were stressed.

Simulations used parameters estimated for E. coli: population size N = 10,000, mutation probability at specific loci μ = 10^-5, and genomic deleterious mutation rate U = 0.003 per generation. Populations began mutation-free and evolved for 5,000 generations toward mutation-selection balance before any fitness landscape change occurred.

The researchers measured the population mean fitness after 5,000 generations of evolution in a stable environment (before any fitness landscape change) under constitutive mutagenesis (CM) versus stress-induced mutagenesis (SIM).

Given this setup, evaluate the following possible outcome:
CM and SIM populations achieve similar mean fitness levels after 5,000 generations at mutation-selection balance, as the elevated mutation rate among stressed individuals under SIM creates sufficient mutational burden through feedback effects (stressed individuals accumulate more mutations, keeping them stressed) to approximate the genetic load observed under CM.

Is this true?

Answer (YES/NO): NO